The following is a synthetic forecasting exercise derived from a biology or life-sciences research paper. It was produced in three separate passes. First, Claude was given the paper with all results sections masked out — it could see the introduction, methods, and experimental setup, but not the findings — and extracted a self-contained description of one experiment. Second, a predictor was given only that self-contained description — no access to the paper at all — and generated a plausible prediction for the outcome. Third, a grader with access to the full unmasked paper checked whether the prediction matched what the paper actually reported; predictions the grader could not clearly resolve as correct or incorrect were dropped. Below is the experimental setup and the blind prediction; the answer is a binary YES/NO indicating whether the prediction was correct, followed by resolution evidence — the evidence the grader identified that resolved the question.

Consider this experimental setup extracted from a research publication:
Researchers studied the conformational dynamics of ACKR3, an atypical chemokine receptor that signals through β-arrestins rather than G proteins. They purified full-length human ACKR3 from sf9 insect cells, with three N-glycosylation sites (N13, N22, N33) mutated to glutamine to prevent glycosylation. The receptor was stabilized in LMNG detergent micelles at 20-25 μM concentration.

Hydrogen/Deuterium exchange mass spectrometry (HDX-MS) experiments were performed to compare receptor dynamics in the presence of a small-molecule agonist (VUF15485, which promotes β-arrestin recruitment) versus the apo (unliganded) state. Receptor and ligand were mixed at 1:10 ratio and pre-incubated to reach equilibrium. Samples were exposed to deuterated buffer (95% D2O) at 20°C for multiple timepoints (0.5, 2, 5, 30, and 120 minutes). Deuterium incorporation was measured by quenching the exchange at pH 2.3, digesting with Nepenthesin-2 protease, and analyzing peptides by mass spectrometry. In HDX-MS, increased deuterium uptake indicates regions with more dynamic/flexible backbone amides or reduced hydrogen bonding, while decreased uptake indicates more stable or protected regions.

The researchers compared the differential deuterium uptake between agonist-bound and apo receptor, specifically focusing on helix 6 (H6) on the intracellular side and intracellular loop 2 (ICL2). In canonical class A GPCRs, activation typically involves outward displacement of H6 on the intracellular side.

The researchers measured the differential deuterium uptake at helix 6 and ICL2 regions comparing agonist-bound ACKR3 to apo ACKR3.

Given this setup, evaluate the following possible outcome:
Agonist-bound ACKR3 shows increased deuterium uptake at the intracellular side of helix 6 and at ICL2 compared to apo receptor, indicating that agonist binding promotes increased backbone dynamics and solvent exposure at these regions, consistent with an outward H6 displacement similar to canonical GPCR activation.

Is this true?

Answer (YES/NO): YES